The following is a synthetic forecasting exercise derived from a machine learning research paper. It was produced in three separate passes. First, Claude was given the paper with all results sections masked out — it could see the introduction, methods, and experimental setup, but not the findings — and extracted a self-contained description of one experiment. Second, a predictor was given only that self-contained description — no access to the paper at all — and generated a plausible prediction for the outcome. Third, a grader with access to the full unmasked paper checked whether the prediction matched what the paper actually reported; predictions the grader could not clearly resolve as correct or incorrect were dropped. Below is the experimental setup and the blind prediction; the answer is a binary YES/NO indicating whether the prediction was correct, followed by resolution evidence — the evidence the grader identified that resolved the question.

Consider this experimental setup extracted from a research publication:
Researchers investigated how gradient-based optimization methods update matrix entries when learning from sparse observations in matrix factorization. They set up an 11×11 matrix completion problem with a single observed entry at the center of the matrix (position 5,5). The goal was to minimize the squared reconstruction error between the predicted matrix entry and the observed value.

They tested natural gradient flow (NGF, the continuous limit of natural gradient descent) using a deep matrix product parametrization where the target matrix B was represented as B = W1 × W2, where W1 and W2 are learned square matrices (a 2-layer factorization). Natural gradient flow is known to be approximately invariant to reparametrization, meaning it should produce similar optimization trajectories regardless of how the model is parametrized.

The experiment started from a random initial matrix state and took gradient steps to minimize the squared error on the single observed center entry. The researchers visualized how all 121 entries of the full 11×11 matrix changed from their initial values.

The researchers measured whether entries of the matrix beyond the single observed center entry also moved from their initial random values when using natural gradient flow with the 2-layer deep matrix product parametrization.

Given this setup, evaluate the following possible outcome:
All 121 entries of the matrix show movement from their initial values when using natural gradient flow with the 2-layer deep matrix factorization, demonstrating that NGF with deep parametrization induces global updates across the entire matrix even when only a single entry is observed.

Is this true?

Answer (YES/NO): NO